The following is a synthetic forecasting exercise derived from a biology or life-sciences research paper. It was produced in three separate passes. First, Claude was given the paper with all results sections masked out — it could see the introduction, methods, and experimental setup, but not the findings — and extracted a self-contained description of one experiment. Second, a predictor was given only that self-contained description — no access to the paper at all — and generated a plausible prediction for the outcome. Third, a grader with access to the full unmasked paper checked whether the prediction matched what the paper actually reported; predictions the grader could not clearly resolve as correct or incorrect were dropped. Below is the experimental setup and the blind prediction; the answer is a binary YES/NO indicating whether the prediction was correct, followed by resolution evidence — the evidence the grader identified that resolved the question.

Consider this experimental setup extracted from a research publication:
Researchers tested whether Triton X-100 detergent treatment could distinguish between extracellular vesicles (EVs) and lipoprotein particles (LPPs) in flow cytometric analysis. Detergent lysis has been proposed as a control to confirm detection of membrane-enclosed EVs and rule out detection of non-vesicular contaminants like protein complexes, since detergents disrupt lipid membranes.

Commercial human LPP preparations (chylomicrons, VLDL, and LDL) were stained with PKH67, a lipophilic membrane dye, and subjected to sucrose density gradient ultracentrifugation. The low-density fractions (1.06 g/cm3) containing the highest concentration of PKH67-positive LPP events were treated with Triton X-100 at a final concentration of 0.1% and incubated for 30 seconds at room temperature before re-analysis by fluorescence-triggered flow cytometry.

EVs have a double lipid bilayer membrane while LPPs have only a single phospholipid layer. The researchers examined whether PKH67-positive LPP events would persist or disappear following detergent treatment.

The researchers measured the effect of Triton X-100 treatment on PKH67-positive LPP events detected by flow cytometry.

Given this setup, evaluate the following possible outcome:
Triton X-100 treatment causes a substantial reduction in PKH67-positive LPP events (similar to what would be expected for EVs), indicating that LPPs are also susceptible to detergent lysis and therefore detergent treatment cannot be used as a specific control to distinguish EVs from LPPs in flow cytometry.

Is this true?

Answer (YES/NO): YES